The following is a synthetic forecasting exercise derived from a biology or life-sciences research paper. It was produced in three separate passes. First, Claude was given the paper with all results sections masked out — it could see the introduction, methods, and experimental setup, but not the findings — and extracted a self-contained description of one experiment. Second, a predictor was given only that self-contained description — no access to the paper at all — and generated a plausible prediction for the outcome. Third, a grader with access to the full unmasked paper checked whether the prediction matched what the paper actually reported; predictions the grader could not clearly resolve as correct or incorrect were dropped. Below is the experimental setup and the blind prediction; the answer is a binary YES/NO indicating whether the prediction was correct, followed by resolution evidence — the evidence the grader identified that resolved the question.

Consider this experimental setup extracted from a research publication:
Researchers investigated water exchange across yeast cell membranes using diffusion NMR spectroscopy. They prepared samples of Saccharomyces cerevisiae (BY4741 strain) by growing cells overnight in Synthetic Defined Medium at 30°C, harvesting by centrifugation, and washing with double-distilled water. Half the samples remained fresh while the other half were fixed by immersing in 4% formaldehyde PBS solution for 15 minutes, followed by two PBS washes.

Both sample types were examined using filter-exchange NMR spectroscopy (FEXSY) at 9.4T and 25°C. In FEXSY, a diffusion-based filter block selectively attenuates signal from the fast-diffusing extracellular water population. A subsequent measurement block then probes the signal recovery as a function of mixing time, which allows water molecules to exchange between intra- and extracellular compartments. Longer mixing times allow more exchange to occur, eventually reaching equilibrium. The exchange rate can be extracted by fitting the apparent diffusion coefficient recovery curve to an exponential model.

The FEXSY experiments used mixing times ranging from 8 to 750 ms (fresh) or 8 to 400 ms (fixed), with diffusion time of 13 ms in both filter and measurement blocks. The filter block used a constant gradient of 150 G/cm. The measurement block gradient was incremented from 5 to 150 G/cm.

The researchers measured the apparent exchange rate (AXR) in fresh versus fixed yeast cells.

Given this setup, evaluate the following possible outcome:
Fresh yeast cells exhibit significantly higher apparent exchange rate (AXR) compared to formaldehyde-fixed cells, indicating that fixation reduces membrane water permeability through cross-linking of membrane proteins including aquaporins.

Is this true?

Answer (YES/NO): NO